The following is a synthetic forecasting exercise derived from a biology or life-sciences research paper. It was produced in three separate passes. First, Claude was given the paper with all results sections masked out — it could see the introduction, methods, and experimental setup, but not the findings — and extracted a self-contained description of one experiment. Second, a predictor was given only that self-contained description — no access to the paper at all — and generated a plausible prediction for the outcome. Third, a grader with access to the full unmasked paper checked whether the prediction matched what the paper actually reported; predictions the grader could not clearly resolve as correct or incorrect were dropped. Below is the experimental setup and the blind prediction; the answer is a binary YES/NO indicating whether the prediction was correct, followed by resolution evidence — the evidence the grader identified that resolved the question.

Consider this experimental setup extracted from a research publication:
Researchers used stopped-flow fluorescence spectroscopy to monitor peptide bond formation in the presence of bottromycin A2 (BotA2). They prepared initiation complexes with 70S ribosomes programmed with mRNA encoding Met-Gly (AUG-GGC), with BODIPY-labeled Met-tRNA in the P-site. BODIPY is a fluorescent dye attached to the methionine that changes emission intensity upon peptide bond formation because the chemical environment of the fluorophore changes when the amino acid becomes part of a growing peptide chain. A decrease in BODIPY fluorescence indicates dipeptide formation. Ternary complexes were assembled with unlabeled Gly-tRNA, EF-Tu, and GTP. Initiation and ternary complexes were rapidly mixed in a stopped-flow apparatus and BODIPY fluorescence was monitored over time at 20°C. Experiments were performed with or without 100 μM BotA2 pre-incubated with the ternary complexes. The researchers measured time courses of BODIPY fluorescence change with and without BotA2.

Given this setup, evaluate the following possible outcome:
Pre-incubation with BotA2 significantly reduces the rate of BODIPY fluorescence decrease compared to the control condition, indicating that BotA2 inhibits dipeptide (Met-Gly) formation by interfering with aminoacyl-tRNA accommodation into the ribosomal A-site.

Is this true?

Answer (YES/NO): NO